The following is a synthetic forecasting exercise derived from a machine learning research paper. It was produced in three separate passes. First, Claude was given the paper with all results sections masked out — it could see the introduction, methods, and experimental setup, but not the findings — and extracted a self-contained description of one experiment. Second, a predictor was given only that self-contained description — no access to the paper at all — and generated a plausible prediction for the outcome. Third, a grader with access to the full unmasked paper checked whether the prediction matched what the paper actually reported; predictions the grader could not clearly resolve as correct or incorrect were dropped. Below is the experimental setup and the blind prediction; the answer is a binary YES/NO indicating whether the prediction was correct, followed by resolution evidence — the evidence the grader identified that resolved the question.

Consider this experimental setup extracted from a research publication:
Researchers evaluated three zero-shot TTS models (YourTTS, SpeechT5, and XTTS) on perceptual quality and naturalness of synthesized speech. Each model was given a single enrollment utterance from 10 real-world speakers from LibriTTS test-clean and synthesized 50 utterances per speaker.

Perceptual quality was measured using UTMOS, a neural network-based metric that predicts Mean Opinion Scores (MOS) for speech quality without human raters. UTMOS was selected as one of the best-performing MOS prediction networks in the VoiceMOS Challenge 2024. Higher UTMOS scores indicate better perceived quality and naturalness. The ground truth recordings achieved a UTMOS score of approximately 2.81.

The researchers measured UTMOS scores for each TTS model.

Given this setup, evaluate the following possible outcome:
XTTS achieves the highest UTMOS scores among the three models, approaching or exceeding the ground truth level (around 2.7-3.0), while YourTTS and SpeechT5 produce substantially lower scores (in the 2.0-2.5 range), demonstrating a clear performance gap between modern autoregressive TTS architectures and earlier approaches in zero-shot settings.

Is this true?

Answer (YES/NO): NO